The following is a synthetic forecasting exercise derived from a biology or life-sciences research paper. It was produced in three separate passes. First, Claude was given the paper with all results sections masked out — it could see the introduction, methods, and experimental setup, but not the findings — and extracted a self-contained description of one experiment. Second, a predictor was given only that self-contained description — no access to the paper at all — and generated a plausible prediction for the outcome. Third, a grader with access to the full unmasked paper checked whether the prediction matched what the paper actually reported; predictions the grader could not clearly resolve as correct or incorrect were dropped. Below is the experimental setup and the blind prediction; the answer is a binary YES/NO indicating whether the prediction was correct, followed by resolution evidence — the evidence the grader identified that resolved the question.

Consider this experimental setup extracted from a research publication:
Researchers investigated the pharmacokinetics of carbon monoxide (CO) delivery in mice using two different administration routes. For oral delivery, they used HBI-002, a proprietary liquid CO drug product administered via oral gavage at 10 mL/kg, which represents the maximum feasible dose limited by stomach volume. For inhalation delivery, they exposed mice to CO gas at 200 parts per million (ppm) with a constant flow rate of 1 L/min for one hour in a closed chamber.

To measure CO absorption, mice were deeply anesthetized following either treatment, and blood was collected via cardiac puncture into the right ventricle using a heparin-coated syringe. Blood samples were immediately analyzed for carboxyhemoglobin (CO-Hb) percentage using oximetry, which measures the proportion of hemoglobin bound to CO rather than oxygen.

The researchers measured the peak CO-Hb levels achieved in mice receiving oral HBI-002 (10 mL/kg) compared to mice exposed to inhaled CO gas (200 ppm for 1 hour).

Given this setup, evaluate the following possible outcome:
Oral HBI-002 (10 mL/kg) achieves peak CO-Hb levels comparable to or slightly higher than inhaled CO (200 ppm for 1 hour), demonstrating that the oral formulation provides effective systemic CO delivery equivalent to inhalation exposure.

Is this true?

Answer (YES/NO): NO